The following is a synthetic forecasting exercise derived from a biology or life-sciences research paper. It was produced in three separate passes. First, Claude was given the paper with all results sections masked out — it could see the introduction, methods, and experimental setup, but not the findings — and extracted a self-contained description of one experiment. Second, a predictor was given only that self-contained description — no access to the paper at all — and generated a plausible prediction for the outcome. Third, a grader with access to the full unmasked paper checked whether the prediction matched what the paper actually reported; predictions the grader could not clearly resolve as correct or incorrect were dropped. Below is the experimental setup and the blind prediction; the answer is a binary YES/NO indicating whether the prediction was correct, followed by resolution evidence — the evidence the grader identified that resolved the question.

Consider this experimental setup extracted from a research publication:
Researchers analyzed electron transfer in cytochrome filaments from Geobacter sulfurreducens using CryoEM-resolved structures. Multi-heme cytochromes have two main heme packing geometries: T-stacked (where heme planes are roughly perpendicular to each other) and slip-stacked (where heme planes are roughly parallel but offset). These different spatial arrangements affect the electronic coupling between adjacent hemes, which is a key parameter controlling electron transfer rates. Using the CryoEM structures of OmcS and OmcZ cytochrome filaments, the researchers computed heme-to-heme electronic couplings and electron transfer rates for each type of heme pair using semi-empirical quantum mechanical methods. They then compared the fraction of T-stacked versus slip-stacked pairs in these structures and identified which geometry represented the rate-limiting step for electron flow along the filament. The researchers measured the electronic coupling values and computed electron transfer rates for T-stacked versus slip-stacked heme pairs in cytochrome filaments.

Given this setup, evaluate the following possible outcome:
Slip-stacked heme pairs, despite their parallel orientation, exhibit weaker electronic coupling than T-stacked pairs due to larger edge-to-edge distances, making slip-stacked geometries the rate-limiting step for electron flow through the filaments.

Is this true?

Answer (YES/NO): NO